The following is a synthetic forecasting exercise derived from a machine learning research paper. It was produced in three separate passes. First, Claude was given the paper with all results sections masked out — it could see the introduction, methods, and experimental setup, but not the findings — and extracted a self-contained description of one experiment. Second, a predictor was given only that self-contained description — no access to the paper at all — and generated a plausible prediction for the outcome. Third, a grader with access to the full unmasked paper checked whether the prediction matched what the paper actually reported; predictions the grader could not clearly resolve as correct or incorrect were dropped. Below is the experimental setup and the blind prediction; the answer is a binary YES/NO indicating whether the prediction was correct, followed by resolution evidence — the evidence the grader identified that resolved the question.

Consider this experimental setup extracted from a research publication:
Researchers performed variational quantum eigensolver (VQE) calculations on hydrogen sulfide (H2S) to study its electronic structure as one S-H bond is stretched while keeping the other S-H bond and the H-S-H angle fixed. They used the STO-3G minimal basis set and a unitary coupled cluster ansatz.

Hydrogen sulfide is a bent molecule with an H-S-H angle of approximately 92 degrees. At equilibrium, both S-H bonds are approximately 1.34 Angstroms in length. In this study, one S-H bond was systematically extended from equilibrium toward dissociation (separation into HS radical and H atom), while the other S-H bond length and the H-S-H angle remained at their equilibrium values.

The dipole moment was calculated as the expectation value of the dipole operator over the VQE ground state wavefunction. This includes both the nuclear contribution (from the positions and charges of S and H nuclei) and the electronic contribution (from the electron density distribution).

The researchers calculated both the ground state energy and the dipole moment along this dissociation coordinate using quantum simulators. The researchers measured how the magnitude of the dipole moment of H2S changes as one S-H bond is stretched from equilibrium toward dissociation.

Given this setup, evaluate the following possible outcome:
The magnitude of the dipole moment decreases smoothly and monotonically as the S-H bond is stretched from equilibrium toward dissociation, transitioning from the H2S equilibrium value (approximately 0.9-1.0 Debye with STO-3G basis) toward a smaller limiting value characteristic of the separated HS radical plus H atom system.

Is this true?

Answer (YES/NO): YES